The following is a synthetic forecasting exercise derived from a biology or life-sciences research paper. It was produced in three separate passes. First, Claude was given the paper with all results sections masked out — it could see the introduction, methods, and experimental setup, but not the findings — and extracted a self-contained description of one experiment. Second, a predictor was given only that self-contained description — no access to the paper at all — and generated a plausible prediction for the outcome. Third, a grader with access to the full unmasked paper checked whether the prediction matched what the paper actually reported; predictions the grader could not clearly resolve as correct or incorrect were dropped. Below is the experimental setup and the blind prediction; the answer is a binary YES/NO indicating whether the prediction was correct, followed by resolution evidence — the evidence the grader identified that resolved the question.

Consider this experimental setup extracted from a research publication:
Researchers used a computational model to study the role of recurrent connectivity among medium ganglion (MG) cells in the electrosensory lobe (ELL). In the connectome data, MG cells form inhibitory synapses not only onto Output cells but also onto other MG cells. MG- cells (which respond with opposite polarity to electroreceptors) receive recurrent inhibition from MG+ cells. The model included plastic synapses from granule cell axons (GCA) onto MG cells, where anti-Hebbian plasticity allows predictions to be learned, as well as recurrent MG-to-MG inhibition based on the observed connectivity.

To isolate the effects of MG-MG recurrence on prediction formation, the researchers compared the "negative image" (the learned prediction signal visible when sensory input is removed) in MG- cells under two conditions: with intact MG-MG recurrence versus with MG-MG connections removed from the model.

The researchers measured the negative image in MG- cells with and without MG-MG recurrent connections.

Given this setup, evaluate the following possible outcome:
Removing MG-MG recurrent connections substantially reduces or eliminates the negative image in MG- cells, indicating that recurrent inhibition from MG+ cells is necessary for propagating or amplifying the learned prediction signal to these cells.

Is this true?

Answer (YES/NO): YES